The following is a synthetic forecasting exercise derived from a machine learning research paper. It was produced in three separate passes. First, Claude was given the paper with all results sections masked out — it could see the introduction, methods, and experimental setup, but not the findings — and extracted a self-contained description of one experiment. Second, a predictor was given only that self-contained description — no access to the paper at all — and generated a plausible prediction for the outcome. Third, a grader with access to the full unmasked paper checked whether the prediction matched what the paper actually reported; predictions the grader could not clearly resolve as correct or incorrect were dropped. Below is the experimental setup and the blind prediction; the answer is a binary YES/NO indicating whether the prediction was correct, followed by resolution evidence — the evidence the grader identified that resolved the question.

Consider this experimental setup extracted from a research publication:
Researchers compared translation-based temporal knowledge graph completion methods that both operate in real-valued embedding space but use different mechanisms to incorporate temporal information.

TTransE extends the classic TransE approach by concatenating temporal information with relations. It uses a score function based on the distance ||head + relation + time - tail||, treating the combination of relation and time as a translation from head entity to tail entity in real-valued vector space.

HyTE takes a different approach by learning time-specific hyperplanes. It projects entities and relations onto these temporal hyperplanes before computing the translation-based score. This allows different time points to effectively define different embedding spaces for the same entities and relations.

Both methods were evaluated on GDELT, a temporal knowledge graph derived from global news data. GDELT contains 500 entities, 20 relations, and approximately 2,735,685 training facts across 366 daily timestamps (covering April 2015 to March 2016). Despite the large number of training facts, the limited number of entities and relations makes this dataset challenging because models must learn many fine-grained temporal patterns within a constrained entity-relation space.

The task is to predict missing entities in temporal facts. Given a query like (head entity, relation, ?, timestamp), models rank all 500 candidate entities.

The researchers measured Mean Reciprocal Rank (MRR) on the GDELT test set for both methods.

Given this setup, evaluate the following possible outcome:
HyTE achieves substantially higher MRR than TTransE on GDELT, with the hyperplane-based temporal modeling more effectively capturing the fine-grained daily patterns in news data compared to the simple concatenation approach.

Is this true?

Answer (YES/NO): NO